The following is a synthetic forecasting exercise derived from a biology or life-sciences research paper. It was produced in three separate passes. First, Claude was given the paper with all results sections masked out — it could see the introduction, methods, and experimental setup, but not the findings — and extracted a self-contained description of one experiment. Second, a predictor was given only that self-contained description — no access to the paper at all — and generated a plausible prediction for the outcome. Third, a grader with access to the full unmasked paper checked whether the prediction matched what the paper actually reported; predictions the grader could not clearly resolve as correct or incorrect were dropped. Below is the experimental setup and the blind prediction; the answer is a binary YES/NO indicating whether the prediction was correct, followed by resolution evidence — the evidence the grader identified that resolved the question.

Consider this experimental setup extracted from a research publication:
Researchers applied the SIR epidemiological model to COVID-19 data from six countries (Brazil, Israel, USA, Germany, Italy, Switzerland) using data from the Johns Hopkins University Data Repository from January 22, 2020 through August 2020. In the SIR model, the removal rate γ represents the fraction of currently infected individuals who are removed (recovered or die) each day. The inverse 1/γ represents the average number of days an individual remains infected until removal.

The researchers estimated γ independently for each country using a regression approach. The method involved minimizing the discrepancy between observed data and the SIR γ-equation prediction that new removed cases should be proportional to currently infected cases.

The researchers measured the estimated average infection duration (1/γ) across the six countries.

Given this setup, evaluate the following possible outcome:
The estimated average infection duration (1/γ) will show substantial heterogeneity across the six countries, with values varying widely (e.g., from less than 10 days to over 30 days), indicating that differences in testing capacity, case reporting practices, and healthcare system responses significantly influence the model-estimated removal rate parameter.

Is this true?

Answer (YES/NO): YES